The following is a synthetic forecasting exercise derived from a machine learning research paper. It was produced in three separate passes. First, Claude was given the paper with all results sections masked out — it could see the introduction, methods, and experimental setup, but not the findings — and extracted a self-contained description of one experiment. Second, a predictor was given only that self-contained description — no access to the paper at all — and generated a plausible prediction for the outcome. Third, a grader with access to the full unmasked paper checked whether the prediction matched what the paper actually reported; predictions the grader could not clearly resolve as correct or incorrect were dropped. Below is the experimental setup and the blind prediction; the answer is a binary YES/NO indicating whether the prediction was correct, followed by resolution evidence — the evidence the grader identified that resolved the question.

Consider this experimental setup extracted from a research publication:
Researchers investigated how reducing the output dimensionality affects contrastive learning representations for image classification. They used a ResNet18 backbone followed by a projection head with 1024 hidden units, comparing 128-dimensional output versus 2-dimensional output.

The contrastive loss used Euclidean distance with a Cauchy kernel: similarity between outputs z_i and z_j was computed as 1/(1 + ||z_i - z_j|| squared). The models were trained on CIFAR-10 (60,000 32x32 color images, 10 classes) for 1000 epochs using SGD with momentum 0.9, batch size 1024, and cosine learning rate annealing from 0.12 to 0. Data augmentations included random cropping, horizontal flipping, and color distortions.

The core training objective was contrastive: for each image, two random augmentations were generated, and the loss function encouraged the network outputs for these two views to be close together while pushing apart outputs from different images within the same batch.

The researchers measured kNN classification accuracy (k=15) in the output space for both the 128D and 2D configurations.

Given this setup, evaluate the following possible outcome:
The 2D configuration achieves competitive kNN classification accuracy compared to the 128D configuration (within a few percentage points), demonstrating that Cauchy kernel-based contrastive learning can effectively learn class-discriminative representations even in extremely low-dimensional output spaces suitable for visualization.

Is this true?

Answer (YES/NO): NO